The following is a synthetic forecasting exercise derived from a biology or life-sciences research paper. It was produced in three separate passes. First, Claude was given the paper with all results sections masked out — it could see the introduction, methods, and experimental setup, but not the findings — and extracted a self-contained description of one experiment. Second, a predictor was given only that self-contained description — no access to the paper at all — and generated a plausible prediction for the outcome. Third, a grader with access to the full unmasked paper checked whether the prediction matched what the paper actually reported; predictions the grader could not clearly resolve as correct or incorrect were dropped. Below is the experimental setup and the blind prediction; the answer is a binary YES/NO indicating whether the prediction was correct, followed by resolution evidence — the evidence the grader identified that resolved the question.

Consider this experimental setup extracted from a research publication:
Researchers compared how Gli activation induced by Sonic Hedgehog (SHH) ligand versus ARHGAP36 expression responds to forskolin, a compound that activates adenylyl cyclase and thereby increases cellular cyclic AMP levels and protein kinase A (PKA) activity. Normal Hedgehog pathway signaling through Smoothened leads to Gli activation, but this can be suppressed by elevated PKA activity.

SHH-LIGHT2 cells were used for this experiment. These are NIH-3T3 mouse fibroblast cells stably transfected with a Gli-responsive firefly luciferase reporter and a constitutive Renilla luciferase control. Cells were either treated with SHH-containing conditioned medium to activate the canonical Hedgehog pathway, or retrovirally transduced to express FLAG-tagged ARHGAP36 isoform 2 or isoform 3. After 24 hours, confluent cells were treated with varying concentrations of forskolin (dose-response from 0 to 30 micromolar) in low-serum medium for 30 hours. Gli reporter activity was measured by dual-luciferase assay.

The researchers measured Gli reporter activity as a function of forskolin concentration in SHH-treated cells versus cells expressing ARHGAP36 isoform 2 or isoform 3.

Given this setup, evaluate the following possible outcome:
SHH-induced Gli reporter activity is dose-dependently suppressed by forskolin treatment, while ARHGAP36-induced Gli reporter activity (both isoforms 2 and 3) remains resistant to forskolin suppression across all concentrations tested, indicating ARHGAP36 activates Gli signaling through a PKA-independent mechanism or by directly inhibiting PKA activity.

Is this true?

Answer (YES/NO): NO